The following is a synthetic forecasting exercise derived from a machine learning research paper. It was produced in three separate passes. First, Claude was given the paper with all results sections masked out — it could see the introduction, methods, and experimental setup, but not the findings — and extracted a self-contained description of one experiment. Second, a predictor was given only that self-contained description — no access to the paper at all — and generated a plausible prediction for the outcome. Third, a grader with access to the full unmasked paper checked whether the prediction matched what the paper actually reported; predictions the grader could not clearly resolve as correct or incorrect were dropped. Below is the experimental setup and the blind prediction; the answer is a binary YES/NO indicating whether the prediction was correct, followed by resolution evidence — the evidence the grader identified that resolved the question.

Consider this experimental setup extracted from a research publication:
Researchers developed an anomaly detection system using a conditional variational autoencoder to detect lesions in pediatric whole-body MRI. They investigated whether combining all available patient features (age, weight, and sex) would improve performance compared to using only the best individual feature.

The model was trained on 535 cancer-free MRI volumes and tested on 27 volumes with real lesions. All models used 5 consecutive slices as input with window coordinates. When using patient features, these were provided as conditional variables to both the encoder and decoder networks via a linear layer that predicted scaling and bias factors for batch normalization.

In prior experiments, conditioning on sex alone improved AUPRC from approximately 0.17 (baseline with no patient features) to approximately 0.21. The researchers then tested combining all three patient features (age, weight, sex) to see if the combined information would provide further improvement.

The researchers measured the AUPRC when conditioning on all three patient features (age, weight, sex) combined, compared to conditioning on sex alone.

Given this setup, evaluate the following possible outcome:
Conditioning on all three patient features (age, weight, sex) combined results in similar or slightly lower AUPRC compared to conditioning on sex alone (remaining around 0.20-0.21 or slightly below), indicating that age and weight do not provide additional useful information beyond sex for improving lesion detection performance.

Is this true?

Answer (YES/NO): NO